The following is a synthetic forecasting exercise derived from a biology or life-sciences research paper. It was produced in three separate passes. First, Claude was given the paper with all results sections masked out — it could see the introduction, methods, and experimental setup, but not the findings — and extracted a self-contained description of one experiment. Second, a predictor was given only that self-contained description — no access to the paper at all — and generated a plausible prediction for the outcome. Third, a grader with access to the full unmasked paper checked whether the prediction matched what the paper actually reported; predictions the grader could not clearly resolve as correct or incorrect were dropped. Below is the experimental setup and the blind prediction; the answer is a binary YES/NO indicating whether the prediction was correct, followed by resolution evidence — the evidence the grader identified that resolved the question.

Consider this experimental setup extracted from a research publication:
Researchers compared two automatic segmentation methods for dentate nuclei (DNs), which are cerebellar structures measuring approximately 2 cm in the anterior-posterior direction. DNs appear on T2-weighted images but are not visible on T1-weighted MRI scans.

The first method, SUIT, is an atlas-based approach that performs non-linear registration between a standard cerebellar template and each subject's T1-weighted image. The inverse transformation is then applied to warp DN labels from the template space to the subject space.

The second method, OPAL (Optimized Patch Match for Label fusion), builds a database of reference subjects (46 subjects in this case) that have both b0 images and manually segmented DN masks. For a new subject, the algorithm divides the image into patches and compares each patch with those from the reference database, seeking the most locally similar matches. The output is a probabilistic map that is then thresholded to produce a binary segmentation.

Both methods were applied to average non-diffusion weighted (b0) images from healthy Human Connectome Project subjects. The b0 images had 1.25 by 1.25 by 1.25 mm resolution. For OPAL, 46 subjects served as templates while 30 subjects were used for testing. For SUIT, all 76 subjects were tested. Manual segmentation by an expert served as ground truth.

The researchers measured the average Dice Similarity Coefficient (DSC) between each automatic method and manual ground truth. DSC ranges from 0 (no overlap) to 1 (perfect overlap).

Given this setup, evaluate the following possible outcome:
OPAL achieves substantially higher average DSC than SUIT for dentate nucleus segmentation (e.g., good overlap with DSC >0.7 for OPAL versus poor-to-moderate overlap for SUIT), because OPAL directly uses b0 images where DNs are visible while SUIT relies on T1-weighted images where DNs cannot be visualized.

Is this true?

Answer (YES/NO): YES